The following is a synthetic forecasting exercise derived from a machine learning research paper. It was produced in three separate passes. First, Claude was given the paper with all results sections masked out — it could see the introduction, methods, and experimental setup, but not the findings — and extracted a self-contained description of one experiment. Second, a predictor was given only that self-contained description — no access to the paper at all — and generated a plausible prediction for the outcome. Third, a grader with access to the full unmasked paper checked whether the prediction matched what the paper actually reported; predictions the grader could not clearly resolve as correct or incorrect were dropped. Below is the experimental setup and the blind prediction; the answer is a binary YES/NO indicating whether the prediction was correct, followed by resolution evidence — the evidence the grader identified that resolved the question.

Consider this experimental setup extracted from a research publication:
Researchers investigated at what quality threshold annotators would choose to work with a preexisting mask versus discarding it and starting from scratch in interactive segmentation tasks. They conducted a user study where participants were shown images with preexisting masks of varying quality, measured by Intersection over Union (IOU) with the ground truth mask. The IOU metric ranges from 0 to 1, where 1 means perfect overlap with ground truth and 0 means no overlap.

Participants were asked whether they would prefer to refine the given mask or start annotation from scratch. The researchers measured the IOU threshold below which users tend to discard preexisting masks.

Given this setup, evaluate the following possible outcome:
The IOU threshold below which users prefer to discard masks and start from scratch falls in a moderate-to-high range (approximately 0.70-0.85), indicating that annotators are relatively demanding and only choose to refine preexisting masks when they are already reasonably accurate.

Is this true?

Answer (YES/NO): YES